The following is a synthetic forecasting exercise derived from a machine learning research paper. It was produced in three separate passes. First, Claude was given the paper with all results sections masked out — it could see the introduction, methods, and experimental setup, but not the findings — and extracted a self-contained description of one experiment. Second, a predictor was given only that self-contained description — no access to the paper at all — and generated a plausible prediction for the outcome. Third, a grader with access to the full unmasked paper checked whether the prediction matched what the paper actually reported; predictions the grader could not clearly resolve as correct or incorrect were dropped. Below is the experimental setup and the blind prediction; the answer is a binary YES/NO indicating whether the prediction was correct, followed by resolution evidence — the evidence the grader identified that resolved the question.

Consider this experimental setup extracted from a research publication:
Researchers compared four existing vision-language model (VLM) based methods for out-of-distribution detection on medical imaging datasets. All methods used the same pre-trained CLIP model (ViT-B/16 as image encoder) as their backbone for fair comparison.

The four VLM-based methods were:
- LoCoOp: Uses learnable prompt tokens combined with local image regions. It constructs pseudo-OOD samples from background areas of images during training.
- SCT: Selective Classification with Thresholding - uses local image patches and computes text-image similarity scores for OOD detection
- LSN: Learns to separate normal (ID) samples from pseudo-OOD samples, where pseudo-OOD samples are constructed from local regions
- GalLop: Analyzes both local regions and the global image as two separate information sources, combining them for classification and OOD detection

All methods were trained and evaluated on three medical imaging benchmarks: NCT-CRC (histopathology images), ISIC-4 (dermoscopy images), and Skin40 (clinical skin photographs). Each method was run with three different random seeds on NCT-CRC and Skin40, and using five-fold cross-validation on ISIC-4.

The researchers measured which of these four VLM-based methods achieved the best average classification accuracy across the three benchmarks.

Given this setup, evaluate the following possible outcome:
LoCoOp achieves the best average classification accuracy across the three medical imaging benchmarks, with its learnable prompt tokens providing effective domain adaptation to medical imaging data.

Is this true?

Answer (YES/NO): NO